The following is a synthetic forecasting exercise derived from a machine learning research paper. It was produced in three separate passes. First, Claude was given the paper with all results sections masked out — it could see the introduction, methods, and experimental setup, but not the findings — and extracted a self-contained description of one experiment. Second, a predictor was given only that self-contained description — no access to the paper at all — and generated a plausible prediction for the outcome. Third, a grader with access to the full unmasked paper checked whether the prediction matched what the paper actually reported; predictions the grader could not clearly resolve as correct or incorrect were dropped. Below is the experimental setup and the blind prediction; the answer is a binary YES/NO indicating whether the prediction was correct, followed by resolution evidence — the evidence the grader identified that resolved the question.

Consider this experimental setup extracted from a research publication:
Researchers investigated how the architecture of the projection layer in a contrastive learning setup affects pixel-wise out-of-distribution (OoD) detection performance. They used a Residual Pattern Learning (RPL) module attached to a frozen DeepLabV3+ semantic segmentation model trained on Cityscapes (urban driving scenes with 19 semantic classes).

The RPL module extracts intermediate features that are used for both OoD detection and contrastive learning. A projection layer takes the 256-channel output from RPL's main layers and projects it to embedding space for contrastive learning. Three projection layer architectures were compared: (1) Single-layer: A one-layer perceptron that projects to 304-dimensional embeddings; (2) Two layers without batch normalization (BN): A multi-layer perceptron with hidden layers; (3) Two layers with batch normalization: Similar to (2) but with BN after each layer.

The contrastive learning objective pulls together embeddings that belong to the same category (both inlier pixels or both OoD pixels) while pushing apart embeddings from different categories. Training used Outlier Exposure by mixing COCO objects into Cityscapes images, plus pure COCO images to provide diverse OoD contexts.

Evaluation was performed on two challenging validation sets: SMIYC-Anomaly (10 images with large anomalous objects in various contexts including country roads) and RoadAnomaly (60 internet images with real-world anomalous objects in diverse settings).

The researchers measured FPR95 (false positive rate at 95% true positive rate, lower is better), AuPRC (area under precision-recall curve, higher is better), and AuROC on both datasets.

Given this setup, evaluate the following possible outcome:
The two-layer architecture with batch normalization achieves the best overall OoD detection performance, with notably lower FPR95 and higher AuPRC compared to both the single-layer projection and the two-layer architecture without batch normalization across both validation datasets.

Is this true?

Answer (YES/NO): NO